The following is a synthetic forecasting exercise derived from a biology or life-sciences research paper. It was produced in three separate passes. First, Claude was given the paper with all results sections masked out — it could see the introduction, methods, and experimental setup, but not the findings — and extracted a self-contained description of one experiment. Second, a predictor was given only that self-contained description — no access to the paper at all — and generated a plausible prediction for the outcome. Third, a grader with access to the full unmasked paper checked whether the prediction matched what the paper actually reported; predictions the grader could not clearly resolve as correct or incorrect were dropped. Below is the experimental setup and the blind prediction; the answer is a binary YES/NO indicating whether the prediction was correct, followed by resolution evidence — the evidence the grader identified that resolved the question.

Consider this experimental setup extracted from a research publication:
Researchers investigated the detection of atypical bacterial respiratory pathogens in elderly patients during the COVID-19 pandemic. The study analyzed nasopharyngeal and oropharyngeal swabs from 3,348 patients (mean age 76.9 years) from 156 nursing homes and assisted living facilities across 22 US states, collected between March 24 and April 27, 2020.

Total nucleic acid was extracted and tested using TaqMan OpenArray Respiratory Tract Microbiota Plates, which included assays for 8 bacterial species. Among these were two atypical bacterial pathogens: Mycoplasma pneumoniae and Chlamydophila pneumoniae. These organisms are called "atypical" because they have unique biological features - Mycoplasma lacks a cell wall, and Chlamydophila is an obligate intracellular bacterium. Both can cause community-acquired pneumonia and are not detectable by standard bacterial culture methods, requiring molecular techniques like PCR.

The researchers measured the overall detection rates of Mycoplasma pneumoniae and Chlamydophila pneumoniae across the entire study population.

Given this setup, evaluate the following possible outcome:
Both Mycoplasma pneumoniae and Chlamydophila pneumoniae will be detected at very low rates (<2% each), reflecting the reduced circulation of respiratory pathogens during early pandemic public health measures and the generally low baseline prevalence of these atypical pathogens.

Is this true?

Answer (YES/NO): YES